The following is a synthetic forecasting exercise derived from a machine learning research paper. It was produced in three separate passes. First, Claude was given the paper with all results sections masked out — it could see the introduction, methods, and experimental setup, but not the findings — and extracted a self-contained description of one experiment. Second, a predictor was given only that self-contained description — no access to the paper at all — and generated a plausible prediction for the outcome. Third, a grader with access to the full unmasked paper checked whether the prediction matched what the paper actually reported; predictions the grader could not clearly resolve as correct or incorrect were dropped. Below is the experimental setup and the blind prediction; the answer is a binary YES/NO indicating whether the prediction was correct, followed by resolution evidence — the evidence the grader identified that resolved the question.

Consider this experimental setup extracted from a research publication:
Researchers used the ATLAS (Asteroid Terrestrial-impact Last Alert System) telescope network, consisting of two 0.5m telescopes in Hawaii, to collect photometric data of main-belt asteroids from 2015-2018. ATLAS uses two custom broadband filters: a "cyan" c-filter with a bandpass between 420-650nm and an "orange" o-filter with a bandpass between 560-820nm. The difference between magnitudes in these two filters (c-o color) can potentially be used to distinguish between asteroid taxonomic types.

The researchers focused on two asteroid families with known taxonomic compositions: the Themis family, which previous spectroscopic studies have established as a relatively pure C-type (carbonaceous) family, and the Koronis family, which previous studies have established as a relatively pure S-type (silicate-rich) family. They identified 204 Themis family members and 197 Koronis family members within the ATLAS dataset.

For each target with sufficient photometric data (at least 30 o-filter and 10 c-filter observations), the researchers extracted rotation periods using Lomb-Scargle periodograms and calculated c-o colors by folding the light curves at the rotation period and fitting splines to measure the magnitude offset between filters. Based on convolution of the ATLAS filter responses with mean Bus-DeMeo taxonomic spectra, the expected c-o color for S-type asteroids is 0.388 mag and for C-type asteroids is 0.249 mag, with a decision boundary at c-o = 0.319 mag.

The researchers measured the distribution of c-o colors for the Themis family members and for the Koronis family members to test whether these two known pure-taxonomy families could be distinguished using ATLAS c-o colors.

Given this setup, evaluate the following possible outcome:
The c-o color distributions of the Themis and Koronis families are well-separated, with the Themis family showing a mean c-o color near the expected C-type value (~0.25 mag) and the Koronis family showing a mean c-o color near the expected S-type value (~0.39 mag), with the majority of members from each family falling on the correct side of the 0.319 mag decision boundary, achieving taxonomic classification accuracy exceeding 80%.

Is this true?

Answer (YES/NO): YES